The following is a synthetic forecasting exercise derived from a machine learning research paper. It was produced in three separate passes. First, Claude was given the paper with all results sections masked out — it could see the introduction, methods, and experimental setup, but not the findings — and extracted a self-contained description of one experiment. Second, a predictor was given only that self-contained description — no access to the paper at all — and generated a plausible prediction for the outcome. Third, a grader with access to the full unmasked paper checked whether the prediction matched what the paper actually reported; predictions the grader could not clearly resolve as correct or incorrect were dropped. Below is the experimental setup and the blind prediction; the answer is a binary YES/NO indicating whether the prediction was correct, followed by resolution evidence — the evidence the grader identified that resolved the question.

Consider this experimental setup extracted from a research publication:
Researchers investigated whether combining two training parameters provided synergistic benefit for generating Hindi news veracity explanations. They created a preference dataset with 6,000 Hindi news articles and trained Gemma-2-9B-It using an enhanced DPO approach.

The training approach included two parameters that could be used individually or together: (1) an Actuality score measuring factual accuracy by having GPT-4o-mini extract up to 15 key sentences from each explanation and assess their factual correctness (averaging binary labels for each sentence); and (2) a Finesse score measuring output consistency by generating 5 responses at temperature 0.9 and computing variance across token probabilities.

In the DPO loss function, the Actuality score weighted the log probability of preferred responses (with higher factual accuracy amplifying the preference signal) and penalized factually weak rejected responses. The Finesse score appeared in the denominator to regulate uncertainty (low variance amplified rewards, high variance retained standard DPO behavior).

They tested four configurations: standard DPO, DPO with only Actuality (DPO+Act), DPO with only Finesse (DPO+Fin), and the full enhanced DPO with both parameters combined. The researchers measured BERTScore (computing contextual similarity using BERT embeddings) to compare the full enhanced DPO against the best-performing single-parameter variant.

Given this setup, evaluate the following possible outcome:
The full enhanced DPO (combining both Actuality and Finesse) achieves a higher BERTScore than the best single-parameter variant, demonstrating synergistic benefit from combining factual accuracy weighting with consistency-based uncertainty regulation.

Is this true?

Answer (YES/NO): YES